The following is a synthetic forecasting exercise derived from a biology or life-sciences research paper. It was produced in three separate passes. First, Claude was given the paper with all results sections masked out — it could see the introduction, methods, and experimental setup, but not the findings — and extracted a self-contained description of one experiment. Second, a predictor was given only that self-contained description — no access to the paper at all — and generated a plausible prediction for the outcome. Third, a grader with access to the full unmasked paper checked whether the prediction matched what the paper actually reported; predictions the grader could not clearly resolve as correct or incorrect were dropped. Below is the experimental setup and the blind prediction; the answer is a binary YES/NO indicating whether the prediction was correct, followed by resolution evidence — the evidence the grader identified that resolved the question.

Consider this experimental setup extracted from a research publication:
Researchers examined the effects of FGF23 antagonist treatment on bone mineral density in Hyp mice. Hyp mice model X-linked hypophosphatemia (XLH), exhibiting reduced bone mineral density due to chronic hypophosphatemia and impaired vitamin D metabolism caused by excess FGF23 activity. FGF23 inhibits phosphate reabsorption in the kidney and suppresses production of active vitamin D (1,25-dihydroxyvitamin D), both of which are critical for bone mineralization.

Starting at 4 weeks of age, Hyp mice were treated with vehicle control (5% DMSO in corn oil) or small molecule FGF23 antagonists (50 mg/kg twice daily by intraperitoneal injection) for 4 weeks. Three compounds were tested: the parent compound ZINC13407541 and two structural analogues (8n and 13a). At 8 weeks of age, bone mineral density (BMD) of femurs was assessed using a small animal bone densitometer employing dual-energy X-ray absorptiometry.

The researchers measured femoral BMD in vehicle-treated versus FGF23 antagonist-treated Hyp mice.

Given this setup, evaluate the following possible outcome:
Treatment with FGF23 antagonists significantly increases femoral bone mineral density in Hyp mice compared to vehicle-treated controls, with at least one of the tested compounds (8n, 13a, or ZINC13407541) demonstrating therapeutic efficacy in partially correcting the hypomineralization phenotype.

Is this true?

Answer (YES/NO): YES